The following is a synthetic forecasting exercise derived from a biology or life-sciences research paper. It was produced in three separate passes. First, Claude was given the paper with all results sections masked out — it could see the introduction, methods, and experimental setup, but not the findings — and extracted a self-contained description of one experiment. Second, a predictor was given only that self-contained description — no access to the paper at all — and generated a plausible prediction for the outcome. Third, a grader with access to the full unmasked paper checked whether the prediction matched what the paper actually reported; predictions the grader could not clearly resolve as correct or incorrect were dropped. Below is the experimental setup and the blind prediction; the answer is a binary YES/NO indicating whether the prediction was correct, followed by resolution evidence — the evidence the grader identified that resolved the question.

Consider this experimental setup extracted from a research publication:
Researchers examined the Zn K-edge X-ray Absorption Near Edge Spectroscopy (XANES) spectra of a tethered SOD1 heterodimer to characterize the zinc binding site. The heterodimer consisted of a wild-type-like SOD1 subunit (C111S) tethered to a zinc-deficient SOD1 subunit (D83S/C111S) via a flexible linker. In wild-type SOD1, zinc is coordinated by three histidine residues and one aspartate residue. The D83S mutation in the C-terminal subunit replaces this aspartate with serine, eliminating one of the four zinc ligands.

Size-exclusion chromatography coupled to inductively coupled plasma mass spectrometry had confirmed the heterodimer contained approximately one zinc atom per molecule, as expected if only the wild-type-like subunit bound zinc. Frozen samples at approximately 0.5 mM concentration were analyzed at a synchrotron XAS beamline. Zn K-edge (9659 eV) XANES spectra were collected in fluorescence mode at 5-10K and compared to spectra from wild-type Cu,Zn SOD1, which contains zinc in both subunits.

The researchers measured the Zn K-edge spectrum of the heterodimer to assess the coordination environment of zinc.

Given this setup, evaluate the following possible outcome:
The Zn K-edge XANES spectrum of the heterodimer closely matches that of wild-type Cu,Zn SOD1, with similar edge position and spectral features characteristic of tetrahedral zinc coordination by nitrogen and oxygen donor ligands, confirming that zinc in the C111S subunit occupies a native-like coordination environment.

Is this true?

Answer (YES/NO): NO